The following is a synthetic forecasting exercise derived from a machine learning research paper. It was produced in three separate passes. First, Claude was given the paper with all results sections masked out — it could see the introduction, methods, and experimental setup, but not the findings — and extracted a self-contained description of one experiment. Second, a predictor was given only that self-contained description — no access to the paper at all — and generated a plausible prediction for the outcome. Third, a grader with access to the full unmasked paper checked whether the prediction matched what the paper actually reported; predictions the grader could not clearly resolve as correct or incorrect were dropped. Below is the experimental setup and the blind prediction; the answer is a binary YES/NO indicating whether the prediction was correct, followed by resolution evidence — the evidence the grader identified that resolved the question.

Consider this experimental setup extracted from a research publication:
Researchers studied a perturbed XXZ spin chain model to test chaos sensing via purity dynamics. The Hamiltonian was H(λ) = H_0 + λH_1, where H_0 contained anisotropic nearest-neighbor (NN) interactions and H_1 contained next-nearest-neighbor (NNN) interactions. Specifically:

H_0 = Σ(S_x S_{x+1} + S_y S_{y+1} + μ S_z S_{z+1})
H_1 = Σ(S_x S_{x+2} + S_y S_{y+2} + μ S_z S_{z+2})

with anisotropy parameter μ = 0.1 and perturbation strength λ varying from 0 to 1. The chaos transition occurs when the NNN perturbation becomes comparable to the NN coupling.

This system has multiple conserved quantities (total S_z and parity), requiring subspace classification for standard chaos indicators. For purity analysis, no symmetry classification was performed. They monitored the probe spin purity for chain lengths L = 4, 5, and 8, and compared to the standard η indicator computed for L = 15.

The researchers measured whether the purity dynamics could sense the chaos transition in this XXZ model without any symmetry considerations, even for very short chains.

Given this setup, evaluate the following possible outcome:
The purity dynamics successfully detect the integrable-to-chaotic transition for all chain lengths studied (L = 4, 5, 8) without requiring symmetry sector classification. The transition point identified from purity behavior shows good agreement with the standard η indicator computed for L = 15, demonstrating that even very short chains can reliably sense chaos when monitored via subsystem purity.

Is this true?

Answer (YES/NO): YES